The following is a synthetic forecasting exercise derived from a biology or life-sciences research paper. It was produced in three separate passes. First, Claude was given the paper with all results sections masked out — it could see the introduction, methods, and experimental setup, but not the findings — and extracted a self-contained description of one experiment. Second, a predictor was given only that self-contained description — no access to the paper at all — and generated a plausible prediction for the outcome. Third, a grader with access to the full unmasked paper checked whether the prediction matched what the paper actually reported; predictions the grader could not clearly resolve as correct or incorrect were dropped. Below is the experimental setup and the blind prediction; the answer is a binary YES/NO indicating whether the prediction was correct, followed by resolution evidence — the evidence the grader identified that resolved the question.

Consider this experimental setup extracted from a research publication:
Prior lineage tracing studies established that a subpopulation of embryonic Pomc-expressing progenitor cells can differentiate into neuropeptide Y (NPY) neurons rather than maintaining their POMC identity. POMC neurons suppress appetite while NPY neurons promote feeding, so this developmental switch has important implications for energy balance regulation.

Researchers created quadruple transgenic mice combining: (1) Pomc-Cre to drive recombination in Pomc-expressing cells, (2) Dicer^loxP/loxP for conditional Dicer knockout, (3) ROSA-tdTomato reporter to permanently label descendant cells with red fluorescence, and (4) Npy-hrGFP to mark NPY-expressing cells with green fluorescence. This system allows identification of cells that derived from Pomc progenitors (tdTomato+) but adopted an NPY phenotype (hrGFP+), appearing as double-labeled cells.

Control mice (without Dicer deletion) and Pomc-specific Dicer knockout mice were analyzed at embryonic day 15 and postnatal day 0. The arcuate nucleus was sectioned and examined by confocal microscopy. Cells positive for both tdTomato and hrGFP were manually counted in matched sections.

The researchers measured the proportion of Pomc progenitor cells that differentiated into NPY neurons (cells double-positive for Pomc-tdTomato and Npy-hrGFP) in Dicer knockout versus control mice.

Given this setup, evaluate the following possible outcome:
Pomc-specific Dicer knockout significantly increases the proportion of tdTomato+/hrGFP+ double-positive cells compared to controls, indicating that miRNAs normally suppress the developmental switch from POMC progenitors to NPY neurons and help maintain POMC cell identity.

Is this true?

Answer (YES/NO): YES